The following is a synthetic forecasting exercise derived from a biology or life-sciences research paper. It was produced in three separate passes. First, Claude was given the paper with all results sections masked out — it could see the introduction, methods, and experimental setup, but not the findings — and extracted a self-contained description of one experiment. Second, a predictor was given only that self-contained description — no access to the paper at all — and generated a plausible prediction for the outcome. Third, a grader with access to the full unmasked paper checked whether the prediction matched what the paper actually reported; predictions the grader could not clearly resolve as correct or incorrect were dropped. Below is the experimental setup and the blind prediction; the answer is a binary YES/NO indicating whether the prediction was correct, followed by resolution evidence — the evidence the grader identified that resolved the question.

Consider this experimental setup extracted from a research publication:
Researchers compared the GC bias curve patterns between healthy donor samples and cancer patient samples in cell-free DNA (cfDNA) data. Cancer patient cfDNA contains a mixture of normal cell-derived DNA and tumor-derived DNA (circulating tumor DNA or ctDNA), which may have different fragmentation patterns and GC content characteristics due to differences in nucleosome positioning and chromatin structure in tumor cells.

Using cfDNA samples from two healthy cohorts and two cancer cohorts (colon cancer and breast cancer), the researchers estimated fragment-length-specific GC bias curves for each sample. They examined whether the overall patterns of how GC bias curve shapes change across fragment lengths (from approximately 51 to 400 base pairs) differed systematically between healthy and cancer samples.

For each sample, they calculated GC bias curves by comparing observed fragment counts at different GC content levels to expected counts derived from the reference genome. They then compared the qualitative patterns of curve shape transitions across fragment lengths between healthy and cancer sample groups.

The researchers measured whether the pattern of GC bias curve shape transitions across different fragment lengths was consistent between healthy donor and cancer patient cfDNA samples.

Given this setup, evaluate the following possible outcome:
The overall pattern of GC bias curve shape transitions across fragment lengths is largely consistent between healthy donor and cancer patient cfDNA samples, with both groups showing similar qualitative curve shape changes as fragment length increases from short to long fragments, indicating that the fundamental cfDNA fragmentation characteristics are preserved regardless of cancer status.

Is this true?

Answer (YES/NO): YES